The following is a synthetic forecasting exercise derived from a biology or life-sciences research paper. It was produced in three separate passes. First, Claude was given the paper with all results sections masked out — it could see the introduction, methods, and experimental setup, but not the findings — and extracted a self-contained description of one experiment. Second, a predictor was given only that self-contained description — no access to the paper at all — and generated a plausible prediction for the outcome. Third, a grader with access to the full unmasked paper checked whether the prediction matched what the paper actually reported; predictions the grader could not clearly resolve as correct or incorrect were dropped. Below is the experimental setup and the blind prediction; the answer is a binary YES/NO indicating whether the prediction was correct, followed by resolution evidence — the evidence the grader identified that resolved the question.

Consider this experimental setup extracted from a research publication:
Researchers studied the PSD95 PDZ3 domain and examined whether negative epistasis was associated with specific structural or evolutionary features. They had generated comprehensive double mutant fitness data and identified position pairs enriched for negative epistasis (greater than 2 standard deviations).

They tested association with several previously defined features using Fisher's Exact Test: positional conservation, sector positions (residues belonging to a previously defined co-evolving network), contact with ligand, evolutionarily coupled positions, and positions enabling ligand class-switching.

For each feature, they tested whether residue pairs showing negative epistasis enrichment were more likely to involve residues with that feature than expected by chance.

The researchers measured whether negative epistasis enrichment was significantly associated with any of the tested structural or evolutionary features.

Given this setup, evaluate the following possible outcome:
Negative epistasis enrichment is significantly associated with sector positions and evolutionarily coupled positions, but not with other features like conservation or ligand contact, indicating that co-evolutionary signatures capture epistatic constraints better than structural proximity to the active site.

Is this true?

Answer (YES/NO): NO